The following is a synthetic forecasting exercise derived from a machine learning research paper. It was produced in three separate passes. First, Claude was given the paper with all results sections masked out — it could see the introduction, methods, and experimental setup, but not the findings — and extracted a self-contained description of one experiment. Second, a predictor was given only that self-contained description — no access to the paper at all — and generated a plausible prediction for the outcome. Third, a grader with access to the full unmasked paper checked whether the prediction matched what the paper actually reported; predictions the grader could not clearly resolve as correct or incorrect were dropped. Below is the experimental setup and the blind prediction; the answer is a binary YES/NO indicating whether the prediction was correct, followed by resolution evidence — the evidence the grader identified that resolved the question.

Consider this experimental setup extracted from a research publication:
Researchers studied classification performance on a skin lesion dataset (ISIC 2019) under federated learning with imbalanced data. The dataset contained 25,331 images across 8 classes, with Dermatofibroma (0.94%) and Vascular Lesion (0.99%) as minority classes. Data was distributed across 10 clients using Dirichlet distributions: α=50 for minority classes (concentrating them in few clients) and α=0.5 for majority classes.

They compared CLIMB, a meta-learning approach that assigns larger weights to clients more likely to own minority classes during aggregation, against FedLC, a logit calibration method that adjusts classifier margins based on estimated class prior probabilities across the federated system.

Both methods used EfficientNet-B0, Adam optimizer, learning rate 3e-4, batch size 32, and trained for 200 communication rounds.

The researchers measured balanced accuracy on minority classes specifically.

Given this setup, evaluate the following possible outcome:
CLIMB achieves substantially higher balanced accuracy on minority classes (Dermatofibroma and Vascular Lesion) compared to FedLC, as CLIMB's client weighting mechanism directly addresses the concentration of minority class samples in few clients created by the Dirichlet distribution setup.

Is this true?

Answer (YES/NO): NO